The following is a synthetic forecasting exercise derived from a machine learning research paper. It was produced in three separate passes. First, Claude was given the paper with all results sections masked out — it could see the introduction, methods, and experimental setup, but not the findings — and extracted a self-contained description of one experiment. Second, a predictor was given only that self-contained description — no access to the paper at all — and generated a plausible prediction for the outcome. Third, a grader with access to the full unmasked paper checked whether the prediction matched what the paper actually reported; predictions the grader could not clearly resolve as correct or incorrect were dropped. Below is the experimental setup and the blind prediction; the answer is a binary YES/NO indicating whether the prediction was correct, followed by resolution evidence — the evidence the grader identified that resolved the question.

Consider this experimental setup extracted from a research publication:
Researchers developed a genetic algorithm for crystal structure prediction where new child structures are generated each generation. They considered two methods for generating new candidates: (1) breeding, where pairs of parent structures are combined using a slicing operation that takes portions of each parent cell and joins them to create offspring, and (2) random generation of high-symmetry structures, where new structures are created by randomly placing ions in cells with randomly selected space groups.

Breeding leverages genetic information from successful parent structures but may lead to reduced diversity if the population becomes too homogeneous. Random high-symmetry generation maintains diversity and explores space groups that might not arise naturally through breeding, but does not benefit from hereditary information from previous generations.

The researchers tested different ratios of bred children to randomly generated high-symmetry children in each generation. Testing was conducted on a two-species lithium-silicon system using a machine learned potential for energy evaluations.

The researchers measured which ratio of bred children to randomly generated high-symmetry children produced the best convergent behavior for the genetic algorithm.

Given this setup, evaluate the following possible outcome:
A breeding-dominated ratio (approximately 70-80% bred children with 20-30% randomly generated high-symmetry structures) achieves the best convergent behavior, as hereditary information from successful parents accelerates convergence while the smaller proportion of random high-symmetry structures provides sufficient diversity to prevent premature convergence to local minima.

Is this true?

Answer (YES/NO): NO